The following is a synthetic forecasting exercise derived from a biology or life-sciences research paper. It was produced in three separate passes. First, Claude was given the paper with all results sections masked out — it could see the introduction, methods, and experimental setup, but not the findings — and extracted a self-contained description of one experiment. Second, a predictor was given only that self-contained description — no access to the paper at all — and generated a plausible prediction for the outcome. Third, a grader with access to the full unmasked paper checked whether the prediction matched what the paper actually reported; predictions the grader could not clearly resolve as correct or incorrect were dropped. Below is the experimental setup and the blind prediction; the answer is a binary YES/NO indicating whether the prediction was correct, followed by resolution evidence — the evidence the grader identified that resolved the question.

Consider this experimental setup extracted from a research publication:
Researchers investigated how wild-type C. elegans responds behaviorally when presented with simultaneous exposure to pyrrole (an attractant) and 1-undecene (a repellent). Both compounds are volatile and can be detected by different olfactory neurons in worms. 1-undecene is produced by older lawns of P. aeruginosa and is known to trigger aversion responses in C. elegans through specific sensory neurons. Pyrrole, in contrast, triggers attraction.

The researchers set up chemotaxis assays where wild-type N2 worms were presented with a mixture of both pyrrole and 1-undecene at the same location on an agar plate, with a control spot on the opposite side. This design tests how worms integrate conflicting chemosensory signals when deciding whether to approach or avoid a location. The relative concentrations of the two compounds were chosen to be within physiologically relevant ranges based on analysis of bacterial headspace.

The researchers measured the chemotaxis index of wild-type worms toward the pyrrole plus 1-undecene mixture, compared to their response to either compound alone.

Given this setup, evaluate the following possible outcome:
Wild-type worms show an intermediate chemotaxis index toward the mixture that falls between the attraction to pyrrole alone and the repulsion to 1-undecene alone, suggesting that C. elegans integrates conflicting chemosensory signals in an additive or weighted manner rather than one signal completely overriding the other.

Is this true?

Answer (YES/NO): NO